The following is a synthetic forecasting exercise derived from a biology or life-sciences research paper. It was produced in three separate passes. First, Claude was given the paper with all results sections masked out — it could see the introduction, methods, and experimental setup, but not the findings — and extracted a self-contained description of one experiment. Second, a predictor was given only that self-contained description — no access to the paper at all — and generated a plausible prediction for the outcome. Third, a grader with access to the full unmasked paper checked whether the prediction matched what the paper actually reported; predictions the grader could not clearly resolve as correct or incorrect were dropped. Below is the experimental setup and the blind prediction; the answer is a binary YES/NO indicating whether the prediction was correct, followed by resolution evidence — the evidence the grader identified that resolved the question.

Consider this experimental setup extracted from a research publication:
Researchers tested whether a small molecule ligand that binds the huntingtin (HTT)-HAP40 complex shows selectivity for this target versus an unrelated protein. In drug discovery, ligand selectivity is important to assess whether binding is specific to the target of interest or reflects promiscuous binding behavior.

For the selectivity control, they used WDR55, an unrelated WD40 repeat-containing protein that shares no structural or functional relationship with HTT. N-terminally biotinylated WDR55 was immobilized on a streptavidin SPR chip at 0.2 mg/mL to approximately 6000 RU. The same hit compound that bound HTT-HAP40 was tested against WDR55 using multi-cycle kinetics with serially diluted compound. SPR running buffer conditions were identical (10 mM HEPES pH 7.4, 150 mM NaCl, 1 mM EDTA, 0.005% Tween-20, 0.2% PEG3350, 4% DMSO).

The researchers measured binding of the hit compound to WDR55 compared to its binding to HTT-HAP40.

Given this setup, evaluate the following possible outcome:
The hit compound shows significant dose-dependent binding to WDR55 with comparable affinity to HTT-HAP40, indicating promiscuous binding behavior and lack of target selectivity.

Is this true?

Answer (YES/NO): NO